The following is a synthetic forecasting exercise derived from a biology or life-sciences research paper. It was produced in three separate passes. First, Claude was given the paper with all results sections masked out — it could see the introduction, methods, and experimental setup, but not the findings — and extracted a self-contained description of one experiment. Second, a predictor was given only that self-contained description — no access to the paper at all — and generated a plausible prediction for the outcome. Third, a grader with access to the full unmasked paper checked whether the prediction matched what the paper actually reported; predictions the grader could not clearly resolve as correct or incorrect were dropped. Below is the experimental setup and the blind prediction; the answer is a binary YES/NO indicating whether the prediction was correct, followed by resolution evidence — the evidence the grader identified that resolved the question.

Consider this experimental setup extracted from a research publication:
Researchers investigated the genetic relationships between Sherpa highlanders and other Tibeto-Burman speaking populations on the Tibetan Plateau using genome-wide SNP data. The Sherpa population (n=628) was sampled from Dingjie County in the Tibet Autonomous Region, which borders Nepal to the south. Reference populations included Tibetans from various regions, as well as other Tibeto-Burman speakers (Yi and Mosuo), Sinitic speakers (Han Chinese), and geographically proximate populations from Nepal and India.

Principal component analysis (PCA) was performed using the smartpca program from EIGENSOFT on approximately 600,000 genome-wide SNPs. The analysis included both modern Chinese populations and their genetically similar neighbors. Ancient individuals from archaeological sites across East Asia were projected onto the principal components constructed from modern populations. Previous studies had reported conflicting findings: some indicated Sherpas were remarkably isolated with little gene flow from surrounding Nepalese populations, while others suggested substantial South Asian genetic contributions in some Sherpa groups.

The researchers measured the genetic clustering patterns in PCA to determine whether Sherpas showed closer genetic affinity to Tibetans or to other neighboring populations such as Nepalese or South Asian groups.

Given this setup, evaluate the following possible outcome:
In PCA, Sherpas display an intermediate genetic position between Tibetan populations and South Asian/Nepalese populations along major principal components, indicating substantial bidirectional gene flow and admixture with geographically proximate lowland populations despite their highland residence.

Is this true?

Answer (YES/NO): NO